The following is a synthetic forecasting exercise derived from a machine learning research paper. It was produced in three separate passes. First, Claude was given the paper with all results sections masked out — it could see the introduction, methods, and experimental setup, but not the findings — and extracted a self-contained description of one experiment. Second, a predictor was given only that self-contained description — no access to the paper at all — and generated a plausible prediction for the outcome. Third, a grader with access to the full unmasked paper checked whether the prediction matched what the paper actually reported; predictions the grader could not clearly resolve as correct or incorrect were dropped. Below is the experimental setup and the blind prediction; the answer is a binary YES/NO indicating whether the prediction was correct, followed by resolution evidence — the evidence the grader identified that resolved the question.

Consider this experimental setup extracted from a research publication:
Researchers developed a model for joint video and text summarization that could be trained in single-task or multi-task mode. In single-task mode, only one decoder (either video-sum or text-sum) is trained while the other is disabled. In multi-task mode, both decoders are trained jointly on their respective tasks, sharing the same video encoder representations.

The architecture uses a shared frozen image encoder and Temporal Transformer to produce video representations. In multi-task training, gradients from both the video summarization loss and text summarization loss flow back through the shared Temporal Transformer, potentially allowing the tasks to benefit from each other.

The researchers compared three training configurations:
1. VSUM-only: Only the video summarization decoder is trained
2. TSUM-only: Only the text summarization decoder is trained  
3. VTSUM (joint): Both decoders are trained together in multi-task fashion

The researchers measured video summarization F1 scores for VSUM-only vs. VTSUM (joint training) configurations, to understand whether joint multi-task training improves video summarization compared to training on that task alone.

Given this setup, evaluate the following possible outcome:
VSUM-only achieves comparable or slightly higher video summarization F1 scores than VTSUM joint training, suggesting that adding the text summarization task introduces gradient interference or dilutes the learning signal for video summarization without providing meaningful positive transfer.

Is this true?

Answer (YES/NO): NO